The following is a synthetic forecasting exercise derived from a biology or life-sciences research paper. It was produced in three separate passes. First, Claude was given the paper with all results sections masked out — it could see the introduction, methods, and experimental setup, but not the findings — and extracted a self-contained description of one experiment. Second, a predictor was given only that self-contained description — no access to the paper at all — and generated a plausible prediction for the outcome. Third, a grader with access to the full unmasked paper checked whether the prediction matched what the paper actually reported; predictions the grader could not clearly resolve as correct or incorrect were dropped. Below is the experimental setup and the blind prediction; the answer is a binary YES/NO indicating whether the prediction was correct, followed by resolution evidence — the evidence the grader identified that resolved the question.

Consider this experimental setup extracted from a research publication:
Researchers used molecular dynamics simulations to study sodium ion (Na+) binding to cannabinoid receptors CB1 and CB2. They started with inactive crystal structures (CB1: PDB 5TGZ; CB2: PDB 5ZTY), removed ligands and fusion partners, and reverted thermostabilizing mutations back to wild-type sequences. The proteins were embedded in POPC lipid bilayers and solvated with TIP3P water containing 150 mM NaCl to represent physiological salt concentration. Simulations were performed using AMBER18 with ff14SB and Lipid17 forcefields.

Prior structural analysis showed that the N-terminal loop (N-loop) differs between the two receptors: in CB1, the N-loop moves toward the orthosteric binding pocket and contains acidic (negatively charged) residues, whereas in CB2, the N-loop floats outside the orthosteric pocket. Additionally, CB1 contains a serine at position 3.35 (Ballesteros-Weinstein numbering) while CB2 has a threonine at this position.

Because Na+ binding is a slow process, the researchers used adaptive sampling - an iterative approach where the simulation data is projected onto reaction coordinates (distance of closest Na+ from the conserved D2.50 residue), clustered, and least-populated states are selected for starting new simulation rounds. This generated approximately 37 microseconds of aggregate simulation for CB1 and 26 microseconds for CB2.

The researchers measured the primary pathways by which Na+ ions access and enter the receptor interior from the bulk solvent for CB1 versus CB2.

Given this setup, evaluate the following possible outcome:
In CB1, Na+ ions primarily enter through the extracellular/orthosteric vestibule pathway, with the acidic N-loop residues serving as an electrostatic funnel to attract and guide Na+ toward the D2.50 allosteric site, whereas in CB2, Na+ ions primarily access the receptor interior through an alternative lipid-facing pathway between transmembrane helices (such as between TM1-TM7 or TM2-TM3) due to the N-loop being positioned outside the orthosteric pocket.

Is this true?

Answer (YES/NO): NO